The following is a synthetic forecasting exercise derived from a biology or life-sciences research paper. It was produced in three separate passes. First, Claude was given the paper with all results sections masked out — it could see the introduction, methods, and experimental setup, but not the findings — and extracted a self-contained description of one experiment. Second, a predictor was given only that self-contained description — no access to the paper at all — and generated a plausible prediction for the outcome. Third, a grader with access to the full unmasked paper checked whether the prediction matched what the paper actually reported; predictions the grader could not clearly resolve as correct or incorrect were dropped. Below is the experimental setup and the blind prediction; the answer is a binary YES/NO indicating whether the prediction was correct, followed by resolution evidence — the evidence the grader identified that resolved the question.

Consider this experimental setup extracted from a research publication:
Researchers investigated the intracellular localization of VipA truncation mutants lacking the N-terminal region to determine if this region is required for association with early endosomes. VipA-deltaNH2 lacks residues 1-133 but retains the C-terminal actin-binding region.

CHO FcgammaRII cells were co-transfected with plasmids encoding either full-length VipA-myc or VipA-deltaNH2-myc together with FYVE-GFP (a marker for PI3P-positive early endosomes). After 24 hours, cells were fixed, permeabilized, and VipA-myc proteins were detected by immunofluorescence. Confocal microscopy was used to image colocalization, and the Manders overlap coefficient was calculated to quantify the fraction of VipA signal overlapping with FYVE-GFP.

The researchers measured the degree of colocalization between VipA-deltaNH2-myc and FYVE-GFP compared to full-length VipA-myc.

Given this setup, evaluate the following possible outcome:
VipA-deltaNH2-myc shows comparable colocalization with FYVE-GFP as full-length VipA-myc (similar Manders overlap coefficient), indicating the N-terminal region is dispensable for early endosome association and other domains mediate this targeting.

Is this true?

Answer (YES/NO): NO